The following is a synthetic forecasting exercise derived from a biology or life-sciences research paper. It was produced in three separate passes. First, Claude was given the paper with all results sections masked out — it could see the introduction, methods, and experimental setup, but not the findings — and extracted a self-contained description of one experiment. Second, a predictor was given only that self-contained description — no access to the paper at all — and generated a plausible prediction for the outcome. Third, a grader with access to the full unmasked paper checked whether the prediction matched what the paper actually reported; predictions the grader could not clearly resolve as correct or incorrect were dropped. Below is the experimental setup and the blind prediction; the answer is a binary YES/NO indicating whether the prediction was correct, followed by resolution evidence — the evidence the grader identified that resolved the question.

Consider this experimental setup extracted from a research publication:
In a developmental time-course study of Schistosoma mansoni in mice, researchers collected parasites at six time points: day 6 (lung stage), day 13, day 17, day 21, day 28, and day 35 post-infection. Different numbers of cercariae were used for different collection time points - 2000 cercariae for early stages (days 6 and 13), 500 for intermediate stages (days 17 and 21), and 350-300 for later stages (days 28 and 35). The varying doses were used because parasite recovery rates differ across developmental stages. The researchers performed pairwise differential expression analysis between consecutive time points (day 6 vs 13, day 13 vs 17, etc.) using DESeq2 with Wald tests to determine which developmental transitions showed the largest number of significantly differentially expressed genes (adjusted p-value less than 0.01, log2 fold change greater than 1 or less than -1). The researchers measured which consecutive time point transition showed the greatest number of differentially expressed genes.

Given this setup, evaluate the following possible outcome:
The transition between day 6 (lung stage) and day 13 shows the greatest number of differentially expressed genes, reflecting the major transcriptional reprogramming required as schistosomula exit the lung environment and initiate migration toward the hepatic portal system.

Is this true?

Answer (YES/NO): YES